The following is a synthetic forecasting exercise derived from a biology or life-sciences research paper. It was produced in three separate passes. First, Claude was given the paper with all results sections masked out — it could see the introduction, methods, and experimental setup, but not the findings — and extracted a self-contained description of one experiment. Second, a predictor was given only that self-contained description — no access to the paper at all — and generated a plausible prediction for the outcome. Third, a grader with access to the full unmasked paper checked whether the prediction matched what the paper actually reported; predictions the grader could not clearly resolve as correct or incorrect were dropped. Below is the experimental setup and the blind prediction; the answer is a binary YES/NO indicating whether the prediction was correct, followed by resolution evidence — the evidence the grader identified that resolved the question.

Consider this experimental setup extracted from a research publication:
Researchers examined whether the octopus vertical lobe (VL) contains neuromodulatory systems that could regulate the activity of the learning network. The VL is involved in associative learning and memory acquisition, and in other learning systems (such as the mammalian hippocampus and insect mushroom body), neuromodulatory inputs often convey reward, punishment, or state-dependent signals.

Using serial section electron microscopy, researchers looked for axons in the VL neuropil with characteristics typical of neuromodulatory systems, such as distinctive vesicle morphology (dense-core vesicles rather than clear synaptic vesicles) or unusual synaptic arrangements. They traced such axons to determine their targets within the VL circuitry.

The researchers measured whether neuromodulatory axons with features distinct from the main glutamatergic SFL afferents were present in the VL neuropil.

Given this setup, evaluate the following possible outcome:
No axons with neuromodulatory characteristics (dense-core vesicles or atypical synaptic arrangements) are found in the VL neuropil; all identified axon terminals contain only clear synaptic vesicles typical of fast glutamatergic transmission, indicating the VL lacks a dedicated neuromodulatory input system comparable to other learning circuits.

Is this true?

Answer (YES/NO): NO